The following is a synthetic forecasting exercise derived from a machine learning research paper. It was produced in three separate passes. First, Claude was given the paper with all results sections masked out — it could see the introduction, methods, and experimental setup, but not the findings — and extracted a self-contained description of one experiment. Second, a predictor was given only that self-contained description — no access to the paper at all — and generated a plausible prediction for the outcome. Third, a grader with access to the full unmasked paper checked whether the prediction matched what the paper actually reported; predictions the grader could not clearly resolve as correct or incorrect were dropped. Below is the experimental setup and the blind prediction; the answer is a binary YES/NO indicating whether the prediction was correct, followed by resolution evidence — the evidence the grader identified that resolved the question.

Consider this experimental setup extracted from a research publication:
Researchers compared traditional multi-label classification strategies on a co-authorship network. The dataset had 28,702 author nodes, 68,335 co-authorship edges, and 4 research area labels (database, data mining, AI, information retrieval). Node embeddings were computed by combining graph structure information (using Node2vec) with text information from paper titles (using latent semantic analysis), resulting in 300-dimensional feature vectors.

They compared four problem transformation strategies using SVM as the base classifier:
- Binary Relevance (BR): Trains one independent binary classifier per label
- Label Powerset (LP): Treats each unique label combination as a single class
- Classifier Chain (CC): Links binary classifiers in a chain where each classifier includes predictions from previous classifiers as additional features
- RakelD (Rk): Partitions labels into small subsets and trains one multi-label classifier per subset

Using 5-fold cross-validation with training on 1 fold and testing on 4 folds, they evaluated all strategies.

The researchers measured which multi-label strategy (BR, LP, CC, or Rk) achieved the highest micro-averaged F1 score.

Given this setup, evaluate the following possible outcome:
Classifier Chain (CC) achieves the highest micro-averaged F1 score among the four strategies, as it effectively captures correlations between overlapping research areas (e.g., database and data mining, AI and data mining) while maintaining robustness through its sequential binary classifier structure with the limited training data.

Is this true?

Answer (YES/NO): NO